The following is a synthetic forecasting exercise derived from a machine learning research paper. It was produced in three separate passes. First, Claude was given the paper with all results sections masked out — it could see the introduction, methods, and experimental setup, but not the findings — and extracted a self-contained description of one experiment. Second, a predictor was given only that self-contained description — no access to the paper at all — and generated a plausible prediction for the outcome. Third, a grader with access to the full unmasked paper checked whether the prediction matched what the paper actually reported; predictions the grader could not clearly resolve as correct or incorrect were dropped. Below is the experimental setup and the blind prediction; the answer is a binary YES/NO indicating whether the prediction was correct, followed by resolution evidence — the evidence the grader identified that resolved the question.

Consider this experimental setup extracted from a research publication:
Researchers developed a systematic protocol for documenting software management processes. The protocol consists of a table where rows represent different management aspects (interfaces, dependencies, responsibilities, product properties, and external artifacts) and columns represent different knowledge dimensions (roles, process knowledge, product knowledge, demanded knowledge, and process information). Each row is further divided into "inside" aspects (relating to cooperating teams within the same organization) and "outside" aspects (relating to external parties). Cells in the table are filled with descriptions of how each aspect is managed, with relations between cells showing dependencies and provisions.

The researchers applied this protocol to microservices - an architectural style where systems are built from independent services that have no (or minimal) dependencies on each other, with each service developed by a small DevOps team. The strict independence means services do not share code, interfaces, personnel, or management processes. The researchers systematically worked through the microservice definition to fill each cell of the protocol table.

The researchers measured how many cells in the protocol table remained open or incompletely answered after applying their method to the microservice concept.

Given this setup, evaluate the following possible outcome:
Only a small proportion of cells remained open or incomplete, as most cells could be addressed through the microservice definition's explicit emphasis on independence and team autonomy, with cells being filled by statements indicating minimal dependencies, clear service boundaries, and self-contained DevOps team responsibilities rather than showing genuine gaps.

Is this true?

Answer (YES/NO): YES